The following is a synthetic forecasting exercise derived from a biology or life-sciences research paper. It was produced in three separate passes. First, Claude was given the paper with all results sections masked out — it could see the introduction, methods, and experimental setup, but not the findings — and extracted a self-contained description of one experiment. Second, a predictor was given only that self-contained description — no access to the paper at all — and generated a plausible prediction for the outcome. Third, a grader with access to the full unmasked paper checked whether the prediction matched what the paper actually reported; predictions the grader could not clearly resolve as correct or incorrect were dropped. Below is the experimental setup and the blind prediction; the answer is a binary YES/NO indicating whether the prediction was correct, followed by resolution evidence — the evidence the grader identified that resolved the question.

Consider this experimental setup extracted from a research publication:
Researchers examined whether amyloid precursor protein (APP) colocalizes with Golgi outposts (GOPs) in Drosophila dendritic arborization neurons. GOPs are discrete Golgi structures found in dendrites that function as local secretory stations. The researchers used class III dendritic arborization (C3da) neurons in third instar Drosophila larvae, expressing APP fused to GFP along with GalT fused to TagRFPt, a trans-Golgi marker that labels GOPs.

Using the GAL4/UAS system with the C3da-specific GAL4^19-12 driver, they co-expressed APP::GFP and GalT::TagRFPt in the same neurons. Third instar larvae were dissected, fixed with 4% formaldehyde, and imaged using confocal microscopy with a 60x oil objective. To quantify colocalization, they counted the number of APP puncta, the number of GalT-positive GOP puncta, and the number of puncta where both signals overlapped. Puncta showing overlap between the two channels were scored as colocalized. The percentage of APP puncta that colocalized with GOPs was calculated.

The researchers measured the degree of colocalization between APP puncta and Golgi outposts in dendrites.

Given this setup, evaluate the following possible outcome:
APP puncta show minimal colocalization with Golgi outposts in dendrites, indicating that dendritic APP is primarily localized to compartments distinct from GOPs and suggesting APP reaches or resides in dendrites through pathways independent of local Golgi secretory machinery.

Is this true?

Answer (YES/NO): NO